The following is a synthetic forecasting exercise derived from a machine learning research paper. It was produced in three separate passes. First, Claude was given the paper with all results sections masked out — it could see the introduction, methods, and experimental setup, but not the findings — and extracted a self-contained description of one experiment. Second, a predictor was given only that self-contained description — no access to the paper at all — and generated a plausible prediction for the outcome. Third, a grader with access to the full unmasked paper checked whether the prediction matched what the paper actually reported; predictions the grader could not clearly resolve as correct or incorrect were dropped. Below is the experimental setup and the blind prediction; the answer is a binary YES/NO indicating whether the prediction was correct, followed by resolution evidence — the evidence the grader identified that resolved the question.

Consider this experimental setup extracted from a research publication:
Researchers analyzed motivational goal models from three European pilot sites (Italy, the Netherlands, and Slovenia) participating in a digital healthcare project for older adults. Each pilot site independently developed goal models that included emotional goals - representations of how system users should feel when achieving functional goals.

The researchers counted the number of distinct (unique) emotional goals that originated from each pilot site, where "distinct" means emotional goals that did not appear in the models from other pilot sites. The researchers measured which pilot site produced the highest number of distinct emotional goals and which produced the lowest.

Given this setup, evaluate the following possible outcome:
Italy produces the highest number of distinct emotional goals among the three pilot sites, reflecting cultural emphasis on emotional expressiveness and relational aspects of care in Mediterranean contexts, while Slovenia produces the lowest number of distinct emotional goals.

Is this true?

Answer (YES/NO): NO